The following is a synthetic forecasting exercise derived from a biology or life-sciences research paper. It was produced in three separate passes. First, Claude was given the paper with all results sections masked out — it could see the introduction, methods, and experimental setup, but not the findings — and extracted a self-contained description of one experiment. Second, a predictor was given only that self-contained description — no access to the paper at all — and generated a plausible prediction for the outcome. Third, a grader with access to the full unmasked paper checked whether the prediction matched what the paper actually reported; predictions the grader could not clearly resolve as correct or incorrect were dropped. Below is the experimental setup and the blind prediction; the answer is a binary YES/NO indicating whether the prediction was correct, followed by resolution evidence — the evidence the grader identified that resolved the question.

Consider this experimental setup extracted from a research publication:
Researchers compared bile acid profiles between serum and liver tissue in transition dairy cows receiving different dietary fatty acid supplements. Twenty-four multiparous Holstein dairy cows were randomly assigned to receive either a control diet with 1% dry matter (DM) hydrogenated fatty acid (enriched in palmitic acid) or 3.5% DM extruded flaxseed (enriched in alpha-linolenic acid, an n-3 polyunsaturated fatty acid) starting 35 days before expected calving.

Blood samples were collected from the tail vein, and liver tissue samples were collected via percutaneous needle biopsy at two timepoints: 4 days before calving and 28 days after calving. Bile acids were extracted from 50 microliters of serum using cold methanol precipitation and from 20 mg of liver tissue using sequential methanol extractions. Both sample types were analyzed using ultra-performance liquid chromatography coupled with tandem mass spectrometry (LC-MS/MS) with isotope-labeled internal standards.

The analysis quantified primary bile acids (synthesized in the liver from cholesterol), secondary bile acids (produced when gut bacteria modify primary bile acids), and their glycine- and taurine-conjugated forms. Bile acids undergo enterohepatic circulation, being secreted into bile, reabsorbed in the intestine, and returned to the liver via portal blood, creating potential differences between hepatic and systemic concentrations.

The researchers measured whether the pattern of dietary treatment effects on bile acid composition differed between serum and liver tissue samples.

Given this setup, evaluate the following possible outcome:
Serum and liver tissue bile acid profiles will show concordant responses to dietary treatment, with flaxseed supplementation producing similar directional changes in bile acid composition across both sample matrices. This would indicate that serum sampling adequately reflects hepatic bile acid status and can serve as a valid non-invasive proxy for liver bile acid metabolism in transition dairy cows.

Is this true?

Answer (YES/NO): NO